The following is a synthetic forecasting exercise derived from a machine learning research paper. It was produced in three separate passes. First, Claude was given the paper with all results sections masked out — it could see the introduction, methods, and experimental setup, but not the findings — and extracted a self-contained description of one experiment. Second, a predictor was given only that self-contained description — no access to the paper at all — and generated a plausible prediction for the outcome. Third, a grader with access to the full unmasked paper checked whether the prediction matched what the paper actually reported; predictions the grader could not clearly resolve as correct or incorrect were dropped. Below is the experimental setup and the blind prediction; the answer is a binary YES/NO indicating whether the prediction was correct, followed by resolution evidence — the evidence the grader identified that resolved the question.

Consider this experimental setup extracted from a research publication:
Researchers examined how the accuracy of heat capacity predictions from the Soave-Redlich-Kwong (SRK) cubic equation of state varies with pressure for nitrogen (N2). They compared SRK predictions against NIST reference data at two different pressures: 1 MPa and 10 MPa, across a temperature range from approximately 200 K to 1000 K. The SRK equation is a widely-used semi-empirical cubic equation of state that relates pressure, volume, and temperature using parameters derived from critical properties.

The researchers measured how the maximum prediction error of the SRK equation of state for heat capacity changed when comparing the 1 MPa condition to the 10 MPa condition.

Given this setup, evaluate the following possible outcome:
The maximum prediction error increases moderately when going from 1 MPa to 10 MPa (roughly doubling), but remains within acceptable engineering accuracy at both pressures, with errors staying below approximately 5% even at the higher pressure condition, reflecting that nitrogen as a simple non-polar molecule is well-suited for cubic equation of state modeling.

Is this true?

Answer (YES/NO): NO